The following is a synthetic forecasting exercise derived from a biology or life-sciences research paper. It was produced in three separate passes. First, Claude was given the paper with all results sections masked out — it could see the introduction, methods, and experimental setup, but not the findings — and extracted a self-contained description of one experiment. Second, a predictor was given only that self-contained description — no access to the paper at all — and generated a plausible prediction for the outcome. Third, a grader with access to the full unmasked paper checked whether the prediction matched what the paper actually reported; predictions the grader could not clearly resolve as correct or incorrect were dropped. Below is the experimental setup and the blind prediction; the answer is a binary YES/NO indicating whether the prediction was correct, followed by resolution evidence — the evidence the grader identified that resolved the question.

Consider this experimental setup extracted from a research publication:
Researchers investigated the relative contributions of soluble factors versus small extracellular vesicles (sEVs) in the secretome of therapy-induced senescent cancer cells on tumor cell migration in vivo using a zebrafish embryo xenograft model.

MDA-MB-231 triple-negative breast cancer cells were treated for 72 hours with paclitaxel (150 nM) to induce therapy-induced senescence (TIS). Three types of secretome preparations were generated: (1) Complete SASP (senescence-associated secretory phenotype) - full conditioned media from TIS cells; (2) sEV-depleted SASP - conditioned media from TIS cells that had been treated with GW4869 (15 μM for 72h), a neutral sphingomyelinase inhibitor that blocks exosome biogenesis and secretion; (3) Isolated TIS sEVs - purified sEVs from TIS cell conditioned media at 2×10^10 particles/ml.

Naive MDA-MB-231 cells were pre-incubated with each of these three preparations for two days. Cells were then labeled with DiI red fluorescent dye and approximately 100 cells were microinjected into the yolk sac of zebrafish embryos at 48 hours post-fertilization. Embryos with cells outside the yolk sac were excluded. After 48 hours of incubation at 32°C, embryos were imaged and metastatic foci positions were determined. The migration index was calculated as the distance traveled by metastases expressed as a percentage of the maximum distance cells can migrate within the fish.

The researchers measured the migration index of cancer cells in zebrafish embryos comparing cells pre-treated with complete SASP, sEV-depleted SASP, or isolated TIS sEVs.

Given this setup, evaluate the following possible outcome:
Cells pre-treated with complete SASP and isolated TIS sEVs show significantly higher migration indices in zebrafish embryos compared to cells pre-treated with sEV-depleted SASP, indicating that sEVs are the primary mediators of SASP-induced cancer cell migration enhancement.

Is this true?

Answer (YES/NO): NO